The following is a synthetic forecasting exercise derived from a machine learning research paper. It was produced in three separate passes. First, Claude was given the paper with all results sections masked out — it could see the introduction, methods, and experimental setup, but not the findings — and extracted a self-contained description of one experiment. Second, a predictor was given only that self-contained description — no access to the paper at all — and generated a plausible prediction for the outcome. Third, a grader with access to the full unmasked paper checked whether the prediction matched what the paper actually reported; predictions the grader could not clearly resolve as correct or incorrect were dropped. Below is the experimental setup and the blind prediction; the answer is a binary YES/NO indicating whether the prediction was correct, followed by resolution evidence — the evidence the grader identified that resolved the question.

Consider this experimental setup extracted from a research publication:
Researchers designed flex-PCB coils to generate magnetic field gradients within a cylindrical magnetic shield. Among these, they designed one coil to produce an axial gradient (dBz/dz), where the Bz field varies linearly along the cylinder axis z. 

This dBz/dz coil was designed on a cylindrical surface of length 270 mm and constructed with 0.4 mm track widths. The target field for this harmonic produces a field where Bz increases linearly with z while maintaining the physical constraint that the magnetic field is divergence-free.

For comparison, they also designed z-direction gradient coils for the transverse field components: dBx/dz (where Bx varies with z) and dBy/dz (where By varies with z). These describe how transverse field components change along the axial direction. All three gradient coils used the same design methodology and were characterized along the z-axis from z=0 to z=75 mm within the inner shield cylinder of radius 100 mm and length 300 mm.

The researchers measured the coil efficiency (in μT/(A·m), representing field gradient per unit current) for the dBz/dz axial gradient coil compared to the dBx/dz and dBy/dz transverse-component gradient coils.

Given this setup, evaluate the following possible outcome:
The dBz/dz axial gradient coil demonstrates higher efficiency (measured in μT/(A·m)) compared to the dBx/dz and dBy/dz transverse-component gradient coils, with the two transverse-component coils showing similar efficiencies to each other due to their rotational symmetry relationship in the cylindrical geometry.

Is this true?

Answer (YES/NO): YES